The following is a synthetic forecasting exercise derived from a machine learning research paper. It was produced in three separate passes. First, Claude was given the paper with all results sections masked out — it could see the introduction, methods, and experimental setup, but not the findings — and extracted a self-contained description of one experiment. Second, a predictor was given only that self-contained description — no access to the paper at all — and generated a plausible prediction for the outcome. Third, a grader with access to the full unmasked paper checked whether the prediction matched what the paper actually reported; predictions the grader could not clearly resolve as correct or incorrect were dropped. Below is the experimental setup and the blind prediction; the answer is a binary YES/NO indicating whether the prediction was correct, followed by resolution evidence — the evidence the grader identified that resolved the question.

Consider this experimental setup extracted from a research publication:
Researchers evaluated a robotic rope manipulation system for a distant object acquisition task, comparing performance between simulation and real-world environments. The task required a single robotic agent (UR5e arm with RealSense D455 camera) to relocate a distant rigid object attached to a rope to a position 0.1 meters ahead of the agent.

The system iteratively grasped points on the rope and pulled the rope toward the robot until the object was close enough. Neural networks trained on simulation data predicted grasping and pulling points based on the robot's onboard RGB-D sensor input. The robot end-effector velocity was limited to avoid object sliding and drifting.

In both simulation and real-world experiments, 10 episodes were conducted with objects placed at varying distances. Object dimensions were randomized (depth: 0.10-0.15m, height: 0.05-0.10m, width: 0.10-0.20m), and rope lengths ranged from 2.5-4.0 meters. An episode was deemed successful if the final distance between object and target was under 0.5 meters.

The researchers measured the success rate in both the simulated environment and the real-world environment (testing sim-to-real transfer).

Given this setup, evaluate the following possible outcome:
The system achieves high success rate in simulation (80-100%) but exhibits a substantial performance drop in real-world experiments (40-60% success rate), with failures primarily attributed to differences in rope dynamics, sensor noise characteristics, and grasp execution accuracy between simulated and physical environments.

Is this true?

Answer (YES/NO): NO